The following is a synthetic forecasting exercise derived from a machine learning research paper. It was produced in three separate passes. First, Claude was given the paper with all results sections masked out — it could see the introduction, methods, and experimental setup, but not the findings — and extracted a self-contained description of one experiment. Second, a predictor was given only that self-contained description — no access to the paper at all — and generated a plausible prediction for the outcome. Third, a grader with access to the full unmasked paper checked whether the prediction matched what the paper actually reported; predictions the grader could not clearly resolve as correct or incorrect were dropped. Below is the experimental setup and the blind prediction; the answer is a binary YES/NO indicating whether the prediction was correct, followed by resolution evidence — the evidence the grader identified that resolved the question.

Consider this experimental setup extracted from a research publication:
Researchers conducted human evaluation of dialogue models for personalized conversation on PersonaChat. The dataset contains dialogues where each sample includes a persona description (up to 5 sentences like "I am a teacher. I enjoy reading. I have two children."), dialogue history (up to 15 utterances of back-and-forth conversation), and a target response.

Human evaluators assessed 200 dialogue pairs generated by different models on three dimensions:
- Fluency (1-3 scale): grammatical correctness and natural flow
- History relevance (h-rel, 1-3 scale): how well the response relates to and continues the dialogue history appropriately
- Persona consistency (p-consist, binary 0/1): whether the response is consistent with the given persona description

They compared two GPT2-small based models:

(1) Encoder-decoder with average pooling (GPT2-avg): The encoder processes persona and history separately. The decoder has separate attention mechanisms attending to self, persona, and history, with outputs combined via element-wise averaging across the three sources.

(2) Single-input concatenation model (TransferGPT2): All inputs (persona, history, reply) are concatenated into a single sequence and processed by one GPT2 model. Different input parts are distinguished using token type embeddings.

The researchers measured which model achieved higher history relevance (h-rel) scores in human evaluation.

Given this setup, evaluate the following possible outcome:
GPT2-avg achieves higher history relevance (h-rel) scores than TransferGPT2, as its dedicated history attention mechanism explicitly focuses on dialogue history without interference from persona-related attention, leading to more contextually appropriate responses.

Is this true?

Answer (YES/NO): NO